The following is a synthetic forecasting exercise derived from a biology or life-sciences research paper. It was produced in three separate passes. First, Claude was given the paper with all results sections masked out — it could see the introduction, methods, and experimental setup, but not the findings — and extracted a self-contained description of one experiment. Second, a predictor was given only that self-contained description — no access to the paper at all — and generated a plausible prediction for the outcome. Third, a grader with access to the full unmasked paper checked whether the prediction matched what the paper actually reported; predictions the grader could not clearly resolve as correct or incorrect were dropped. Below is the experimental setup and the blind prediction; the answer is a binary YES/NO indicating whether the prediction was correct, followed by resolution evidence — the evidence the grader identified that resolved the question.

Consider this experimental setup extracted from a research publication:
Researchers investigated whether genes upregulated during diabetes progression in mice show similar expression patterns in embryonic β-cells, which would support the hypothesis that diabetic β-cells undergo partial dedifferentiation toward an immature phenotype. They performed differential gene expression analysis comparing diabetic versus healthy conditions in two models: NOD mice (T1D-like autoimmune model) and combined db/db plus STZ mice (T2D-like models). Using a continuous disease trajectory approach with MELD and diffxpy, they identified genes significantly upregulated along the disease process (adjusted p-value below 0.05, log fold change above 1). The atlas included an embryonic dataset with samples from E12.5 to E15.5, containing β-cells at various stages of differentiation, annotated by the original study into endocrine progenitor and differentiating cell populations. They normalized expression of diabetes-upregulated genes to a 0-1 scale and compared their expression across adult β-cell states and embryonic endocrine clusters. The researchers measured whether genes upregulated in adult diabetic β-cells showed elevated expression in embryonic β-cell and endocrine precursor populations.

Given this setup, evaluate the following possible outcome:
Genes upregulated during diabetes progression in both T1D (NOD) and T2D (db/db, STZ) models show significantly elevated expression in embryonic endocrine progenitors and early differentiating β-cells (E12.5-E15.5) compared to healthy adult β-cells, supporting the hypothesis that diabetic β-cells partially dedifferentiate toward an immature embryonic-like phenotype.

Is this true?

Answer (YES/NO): NO